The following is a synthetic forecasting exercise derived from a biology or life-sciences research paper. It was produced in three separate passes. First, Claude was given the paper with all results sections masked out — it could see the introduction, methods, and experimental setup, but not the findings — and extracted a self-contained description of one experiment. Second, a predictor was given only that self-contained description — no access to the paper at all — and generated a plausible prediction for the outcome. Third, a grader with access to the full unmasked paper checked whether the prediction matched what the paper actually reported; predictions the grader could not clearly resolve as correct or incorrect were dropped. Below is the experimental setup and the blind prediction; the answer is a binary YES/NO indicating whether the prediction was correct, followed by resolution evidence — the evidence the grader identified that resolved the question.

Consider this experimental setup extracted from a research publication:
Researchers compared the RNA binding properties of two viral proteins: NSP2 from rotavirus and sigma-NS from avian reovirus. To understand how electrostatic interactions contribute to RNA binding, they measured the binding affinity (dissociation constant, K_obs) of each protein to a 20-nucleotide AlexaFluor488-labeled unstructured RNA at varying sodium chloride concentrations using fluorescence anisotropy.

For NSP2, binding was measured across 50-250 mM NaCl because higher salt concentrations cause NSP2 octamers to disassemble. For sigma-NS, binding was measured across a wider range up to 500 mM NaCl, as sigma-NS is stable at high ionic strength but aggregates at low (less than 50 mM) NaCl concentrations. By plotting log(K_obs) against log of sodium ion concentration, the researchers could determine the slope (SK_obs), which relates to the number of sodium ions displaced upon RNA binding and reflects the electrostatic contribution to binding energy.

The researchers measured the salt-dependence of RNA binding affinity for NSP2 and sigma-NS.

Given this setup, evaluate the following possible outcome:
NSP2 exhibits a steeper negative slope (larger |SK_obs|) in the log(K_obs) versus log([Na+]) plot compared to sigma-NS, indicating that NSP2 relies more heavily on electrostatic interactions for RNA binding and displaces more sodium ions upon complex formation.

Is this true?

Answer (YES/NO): NO